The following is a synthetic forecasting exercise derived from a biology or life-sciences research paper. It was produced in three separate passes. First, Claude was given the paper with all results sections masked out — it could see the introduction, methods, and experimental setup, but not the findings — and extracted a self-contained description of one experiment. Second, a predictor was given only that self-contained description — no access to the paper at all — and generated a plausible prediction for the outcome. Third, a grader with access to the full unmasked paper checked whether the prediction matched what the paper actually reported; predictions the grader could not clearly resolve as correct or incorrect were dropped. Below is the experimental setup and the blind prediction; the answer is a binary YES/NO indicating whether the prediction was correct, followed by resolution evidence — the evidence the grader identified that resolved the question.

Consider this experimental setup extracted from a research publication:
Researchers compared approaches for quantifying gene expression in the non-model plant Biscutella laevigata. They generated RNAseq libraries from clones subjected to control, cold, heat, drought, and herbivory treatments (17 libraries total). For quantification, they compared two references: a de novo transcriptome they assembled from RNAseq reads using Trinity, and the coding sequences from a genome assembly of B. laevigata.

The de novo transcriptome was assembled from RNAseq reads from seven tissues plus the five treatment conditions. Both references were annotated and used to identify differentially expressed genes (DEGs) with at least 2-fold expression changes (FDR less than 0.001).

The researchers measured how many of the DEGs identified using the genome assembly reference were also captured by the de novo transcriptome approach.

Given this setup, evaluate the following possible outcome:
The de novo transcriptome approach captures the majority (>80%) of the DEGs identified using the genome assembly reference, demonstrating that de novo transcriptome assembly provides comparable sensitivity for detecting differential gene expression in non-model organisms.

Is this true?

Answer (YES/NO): NO